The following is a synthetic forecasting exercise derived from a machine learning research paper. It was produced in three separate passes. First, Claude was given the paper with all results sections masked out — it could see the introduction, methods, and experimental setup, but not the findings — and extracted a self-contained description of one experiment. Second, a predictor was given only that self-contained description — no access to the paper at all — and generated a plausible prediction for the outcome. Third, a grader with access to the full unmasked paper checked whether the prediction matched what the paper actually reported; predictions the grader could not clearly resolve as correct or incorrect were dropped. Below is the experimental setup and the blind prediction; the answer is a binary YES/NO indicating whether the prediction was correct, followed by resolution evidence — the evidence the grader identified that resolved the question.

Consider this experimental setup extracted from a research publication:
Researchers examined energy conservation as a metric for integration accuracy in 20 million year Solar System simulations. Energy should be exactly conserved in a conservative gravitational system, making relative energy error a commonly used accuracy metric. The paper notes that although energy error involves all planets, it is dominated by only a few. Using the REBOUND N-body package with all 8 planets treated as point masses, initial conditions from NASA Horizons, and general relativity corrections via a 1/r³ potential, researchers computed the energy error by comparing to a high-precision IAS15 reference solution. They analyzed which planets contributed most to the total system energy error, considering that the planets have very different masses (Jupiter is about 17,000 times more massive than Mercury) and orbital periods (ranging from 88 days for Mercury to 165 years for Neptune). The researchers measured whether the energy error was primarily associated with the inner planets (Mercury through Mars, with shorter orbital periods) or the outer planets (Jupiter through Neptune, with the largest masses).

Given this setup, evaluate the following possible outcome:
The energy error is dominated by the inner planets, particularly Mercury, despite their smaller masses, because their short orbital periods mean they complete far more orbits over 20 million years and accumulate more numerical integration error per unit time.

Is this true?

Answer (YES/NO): NO